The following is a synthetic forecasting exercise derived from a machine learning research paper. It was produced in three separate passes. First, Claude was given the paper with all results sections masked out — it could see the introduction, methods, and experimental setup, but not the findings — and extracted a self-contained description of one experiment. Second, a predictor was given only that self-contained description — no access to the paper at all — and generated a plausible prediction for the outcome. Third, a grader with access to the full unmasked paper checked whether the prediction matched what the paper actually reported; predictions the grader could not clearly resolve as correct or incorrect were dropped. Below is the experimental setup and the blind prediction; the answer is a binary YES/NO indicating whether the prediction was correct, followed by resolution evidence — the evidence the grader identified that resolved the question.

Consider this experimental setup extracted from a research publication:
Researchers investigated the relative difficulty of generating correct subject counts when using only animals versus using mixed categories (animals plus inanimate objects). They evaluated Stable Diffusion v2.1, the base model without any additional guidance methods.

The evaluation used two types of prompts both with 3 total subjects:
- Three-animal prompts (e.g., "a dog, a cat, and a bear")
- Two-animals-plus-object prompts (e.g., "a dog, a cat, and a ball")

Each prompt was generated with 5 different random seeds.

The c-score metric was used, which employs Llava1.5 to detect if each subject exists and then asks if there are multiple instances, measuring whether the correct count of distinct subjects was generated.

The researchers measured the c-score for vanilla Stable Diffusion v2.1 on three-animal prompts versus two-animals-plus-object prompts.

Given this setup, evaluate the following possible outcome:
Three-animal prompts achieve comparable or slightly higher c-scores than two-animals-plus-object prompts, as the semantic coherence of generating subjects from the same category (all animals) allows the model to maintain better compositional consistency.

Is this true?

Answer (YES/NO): NO